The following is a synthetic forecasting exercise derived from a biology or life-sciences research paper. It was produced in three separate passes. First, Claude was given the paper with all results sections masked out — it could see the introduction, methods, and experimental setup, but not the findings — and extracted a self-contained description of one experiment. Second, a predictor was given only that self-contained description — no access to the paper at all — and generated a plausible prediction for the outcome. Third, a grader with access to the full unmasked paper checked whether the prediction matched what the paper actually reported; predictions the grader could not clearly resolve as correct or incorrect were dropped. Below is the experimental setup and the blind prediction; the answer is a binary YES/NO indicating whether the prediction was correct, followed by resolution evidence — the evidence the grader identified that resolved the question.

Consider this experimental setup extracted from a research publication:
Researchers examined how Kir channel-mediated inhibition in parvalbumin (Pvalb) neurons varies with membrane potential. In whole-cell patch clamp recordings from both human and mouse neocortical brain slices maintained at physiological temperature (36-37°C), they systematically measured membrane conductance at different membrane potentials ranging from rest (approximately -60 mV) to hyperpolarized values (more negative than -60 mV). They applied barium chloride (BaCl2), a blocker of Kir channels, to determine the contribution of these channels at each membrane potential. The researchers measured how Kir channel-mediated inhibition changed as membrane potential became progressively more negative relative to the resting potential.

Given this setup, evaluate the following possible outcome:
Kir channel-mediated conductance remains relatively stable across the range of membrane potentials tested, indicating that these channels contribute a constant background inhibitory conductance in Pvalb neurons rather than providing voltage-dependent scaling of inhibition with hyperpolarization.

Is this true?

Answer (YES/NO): NO